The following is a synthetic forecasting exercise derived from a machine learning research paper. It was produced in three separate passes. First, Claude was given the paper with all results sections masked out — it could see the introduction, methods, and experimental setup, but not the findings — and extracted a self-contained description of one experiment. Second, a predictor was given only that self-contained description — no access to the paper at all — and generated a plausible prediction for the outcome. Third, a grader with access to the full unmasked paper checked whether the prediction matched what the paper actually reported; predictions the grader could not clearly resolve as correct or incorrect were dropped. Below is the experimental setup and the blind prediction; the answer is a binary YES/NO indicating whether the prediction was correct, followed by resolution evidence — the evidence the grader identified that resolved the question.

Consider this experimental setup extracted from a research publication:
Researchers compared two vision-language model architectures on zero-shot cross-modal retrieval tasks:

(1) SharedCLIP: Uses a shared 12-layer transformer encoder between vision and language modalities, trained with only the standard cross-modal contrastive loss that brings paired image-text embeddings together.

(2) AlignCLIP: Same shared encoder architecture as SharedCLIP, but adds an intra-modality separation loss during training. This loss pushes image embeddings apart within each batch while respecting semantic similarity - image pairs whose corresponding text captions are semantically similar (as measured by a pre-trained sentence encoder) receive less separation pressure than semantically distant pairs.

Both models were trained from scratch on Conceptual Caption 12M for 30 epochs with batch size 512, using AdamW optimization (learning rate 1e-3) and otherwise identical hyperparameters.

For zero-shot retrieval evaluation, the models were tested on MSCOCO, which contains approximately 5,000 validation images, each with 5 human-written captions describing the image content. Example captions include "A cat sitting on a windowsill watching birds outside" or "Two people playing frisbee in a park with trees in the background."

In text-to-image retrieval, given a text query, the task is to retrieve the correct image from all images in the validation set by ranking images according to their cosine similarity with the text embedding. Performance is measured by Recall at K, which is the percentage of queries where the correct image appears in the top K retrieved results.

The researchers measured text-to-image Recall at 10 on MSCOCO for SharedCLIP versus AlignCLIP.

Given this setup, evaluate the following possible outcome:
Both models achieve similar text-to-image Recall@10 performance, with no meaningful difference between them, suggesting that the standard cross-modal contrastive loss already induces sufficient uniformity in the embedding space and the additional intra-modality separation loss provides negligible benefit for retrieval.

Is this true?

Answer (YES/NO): YES